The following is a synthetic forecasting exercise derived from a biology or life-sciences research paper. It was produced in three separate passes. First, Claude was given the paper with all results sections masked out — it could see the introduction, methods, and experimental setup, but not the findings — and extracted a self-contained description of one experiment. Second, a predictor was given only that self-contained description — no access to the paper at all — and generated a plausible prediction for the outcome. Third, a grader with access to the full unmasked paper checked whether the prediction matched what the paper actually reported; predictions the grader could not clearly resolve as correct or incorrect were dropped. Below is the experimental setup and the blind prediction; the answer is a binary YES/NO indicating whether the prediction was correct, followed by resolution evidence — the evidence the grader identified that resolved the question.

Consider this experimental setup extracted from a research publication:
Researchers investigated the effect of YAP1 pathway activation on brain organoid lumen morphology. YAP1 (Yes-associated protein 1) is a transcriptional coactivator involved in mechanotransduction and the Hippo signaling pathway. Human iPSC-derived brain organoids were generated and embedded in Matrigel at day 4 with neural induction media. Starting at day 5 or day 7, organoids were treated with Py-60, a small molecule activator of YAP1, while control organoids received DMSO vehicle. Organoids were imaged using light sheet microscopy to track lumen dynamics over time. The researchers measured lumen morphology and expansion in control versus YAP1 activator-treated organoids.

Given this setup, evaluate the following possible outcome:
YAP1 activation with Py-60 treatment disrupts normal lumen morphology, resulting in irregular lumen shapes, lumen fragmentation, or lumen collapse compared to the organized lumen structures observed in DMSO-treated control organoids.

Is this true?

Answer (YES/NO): YES